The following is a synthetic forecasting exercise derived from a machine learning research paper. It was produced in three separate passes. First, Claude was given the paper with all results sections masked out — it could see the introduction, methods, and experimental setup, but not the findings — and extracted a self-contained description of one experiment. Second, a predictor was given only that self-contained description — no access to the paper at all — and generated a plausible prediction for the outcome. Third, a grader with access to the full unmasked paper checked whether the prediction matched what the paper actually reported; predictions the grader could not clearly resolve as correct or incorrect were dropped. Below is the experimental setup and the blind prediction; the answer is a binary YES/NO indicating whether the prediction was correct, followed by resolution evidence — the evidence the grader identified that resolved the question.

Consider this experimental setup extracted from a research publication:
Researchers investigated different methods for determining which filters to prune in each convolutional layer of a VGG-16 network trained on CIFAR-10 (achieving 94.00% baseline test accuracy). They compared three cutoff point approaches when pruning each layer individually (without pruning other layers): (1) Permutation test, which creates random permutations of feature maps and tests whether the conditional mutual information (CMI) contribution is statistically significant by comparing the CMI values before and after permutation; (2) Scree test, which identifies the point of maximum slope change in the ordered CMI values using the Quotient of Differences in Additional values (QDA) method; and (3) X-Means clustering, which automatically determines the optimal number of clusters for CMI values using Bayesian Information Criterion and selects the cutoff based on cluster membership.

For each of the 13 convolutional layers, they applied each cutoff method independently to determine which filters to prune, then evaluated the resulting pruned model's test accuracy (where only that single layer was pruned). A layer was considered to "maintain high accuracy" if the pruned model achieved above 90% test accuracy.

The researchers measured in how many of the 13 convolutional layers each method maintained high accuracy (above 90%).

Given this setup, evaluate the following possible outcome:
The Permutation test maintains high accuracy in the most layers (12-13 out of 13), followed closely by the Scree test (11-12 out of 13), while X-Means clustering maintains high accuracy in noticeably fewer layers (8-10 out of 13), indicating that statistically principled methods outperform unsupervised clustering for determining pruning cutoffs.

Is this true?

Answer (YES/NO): NO